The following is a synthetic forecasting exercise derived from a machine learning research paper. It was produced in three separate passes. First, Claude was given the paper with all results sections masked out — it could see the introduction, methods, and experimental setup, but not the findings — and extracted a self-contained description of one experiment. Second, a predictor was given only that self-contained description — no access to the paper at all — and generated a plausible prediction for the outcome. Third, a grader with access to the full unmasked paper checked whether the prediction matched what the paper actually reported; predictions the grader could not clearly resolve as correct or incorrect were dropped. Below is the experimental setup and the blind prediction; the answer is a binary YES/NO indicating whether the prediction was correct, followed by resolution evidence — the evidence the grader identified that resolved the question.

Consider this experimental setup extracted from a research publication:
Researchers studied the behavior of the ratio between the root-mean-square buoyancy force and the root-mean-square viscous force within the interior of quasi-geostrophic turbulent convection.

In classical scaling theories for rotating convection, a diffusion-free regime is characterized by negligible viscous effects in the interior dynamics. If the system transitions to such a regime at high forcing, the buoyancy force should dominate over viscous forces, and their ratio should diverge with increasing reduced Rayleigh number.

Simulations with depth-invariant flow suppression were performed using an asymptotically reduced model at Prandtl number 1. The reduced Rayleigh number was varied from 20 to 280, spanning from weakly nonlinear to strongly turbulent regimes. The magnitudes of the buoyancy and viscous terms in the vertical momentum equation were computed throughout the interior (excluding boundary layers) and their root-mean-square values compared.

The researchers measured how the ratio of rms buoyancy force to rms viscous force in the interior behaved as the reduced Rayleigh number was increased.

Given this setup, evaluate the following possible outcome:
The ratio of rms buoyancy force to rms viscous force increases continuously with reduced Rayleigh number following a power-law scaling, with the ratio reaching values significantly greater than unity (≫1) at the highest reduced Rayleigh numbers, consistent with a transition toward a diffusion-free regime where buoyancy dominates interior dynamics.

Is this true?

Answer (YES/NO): NO